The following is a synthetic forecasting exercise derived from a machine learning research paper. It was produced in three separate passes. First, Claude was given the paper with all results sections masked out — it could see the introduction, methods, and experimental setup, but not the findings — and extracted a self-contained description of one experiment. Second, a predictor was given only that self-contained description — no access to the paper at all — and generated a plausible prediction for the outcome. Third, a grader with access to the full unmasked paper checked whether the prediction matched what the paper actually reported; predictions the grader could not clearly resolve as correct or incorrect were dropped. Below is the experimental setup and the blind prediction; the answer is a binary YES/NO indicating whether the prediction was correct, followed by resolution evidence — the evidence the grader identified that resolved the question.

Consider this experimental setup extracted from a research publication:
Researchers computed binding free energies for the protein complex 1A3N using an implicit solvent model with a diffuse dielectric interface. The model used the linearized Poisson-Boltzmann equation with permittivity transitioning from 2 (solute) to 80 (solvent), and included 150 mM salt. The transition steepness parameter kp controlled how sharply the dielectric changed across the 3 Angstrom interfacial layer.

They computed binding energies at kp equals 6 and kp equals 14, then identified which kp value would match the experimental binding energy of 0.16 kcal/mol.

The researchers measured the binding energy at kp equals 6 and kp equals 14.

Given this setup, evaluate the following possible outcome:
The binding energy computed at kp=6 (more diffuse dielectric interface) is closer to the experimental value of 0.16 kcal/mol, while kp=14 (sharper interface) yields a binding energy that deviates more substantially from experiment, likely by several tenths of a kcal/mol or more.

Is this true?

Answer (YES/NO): NO